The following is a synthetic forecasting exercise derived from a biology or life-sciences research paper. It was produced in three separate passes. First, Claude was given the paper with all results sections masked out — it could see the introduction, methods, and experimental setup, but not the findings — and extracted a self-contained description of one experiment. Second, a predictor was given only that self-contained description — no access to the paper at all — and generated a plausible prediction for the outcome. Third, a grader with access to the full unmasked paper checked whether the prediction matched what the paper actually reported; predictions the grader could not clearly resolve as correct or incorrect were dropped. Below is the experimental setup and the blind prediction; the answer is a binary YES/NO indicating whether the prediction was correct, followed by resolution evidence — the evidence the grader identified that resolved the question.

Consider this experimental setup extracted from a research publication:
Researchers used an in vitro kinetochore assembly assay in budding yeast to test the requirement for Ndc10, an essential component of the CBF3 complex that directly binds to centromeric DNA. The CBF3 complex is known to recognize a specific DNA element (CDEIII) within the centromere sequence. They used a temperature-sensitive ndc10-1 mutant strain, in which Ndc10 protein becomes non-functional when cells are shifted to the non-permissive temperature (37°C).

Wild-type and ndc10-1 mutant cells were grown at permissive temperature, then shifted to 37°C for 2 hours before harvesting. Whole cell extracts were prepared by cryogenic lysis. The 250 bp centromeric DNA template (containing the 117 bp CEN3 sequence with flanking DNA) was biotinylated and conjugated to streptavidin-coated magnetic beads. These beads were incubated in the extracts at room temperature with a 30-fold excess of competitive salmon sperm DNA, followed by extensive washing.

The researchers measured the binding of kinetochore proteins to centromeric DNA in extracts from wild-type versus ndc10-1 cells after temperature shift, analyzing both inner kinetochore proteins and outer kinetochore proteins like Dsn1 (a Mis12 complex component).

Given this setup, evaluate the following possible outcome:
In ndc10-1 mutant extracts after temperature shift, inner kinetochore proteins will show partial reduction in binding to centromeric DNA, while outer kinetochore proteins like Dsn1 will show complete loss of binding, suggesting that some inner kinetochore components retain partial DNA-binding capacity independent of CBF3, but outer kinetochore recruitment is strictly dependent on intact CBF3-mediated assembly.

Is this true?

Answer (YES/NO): NO